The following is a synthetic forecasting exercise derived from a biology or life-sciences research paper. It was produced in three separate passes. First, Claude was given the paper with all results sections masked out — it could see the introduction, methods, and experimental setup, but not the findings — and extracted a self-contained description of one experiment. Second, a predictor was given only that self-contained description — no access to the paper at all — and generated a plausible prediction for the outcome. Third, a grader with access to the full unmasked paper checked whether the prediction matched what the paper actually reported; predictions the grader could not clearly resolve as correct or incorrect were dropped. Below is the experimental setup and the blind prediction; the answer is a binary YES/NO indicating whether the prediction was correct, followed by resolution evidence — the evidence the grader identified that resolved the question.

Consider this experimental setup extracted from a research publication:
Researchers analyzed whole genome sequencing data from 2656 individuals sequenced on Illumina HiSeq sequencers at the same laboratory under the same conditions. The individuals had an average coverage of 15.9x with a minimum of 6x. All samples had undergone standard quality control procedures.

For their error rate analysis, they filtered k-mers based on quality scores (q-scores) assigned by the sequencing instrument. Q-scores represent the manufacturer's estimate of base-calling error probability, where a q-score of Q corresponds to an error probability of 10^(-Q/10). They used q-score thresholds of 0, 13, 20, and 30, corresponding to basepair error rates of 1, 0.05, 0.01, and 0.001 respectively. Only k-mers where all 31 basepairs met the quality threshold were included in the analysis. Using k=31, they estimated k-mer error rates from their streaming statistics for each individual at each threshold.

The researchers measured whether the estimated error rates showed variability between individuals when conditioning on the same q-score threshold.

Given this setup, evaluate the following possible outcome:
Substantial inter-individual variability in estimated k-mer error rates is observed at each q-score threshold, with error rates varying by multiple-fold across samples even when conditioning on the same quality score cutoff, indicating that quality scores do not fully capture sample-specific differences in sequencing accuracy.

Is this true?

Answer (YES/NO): YES